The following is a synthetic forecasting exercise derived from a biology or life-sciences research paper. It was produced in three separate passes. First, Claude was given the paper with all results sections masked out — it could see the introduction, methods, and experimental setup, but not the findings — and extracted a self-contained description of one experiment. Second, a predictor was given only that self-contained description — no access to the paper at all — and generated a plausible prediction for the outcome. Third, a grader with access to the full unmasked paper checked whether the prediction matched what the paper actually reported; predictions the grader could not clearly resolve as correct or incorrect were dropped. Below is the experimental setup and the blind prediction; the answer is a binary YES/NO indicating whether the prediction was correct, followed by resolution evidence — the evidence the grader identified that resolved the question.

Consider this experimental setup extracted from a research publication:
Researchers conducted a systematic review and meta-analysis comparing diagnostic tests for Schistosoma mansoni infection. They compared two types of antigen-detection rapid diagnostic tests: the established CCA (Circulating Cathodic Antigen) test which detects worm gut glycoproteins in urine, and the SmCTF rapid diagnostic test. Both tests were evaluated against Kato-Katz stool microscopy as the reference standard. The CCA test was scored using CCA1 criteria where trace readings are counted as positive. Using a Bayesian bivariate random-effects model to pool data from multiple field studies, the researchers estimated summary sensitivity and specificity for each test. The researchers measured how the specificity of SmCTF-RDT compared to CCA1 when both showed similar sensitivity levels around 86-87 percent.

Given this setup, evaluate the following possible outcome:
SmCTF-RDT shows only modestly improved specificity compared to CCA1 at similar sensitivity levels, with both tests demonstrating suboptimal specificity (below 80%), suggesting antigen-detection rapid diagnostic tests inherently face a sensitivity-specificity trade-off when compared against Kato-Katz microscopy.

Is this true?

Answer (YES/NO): NO